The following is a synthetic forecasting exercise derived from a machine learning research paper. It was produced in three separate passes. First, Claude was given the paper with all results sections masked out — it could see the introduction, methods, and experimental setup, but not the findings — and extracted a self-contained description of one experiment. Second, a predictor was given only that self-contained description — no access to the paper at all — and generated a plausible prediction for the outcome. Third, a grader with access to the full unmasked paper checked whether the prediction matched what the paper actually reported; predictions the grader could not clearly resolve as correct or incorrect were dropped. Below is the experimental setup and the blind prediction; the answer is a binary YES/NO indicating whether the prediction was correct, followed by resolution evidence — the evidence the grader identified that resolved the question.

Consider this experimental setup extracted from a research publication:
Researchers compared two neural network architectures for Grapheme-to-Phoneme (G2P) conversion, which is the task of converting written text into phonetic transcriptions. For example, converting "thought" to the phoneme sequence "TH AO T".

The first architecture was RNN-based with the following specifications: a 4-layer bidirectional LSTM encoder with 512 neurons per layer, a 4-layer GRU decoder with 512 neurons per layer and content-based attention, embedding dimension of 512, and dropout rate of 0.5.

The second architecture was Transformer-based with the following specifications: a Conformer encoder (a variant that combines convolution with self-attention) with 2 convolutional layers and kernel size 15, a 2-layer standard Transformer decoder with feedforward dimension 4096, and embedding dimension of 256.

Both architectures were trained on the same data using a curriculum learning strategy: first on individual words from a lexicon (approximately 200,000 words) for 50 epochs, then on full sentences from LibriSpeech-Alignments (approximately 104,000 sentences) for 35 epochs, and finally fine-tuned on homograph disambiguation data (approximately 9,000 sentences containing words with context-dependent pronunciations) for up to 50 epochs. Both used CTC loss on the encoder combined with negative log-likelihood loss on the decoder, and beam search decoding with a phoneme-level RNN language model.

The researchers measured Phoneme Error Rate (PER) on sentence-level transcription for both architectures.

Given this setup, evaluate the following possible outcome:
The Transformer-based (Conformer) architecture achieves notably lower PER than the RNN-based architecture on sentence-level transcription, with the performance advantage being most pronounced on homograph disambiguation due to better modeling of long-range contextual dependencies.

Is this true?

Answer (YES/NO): NO